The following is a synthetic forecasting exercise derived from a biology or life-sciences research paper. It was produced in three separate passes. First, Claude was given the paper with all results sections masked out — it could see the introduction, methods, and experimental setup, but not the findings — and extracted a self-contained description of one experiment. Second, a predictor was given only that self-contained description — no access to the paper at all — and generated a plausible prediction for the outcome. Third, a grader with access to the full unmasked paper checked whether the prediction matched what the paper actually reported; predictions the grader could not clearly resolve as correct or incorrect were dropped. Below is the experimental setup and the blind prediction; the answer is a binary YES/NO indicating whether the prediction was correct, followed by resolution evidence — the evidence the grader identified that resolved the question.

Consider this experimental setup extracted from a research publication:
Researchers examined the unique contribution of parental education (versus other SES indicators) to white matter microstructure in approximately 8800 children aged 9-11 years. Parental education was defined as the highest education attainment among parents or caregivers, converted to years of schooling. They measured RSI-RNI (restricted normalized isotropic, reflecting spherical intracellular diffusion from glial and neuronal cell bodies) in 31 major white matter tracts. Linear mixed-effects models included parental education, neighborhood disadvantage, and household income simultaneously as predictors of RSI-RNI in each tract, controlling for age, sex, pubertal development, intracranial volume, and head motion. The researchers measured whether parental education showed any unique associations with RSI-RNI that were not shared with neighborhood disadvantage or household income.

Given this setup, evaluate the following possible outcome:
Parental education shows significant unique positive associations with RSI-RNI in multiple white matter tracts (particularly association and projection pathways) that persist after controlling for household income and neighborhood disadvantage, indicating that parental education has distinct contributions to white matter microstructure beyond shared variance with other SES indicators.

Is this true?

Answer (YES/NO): NO